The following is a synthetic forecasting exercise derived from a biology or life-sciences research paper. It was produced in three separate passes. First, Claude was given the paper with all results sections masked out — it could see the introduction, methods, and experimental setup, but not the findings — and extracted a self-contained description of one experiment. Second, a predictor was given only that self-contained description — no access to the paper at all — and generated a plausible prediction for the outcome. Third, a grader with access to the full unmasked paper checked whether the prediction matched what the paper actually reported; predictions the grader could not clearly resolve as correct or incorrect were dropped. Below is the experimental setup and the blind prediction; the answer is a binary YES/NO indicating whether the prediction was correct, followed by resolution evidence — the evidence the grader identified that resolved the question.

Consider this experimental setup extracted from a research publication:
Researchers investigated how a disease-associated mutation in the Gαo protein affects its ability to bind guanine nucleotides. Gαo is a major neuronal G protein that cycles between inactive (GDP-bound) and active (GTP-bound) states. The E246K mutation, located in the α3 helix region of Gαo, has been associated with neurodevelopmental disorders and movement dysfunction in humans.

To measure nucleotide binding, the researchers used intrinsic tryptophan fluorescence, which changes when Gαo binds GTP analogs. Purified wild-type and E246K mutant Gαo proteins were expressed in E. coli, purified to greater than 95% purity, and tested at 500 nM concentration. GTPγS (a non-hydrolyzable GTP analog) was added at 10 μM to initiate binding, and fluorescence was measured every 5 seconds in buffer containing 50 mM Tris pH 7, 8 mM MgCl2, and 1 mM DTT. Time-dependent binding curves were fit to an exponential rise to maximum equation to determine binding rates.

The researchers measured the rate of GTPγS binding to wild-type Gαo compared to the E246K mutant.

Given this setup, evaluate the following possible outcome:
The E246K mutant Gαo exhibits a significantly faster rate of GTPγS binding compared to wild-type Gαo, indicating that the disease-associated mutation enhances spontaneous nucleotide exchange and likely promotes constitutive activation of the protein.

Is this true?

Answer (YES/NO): NO